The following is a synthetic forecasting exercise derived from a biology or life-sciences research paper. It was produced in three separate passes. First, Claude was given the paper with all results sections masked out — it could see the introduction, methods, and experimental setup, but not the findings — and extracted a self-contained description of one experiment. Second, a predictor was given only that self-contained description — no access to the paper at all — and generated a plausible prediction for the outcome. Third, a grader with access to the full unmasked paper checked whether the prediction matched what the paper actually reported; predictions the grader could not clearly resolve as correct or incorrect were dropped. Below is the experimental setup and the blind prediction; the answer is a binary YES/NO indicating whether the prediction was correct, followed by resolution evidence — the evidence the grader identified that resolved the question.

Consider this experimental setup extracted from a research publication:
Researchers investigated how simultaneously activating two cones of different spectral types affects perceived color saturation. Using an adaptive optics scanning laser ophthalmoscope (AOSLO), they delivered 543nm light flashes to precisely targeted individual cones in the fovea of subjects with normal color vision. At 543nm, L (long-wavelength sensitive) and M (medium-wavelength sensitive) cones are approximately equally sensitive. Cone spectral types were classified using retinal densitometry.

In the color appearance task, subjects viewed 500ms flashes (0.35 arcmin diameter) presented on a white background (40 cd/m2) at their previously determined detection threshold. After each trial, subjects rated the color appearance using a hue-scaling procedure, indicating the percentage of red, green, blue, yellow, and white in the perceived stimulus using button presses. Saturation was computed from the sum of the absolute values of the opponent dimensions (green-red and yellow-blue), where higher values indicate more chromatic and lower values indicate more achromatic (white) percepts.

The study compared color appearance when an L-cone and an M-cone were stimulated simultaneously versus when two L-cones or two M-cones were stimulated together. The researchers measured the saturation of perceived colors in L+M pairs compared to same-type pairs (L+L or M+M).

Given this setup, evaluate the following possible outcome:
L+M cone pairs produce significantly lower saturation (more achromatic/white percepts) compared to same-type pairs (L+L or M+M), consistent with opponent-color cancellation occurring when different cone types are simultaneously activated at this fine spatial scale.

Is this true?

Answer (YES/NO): NO